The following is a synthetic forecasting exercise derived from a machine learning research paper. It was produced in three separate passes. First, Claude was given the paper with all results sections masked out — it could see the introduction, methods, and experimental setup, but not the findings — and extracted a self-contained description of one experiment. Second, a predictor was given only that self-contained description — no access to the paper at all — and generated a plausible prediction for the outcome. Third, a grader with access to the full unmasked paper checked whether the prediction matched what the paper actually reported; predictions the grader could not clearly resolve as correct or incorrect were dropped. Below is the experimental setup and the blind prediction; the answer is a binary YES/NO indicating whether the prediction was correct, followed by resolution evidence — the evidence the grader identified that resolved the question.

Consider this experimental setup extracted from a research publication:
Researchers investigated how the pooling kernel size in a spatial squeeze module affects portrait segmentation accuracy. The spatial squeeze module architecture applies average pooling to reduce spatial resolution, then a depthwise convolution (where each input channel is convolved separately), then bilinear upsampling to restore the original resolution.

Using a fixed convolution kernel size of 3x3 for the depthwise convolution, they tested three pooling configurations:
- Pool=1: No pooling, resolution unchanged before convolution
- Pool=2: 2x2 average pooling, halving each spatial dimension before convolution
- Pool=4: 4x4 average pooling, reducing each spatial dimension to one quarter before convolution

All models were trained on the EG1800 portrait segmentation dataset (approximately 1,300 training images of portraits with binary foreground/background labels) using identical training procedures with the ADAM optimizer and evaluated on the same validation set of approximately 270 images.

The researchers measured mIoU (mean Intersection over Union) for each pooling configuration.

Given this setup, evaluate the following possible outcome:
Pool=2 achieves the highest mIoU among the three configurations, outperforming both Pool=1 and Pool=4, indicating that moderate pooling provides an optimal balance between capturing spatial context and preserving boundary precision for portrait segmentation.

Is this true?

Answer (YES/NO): NO